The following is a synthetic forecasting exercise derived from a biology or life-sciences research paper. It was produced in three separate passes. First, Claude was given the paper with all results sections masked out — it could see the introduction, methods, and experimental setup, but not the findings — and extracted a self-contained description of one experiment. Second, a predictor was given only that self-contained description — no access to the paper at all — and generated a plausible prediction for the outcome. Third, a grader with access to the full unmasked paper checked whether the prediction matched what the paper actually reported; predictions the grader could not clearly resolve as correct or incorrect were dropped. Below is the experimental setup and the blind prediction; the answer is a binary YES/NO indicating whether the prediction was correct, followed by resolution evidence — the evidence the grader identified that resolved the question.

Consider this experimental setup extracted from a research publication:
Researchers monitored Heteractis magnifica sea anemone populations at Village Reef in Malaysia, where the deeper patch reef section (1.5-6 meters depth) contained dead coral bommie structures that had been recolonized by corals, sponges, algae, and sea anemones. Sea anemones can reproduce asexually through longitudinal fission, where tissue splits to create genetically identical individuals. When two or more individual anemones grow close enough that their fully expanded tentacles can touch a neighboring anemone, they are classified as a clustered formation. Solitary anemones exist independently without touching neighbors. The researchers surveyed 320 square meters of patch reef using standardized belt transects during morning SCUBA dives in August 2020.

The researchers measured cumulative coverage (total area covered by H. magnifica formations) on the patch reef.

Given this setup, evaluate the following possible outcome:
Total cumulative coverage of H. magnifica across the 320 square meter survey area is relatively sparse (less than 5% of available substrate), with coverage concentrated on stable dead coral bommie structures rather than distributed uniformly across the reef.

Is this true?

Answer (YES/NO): NO